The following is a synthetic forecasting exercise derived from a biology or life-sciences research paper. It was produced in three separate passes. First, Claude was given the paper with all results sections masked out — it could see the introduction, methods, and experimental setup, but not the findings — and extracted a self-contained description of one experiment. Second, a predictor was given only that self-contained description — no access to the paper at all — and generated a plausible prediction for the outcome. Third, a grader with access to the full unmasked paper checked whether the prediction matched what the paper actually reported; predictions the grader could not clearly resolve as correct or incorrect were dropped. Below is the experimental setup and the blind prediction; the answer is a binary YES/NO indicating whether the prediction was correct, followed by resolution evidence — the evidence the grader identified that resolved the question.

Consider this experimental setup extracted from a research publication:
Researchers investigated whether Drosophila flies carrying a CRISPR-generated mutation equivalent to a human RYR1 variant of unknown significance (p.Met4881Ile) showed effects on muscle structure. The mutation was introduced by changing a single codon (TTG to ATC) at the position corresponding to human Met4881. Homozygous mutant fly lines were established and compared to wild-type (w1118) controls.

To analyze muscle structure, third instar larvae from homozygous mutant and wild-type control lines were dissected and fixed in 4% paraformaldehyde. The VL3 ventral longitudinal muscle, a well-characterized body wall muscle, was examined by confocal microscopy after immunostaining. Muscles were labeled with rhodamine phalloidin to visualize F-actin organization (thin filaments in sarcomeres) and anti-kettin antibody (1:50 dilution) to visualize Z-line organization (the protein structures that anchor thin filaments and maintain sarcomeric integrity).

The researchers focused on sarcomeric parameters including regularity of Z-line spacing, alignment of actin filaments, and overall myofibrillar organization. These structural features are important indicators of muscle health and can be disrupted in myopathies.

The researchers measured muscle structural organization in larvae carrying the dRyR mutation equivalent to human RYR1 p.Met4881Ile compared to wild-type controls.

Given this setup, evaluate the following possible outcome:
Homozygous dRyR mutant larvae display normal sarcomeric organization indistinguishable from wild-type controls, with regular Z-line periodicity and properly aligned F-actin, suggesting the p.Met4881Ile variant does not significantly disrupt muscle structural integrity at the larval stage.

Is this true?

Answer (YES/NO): NO